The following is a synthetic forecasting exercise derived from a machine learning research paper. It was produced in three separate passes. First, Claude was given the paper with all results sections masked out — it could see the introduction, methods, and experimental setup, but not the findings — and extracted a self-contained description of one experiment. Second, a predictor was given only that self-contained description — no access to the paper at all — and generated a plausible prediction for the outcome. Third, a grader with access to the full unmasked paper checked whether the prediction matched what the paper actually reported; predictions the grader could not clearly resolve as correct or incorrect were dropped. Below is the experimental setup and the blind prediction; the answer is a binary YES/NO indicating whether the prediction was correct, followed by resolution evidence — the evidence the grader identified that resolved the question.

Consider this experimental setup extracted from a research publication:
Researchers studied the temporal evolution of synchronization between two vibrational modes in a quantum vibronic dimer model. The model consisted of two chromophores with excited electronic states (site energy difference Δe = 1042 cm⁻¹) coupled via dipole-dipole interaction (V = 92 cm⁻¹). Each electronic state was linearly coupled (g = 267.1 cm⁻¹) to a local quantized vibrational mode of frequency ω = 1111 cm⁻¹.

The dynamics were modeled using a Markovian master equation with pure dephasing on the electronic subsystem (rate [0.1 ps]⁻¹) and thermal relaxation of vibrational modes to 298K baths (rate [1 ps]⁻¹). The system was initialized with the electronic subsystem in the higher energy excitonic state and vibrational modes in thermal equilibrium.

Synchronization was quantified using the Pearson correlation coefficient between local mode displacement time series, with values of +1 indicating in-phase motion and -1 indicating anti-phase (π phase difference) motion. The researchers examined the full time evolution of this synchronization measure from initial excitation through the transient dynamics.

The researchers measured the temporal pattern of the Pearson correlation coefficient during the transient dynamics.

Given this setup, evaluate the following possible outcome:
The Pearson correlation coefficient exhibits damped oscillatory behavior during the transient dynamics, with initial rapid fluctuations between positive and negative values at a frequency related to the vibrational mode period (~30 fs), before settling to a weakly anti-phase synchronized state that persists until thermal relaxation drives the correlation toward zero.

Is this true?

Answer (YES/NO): NO